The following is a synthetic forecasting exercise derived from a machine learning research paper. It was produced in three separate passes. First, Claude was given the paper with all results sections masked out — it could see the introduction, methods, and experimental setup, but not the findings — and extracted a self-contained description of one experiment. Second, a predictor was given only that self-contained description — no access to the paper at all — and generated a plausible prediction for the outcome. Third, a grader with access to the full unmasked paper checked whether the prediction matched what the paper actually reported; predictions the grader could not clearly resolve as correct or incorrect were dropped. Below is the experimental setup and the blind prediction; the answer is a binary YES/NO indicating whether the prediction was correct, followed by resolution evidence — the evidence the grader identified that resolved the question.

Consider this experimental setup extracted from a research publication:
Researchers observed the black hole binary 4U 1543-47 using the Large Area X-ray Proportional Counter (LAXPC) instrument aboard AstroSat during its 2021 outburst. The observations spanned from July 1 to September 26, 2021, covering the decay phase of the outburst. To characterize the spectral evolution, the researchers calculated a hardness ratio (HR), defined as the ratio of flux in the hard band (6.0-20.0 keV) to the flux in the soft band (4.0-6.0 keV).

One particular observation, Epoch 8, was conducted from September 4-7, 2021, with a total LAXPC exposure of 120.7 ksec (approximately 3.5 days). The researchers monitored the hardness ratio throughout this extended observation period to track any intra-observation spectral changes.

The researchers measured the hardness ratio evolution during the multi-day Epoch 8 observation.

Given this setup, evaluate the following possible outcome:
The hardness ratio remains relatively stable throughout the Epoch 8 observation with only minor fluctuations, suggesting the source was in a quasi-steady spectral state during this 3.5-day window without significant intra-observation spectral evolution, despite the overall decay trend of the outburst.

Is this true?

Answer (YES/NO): NO